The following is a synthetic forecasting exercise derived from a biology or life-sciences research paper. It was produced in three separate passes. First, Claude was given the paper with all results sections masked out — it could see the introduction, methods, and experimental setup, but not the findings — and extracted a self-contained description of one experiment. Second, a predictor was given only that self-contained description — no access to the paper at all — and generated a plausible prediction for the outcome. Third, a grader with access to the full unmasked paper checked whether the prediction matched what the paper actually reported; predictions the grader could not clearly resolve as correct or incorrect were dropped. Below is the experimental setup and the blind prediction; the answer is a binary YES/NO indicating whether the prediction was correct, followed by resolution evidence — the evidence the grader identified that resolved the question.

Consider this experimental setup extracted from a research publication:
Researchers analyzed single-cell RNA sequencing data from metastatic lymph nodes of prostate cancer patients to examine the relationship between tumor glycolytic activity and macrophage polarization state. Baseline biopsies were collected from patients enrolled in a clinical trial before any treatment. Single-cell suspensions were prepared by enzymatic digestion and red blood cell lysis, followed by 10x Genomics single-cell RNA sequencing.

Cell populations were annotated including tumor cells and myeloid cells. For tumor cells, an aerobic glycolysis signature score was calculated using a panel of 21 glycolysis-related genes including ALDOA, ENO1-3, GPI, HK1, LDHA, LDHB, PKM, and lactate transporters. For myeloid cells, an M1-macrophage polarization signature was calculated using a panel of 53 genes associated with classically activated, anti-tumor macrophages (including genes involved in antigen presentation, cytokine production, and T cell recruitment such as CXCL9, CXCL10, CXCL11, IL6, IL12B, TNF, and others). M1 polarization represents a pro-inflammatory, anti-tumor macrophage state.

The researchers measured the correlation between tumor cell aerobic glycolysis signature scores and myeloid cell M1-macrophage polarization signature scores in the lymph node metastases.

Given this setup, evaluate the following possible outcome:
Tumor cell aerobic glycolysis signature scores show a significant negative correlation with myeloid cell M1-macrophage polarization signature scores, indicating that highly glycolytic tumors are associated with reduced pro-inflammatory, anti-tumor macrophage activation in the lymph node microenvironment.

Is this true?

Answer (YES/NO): YES